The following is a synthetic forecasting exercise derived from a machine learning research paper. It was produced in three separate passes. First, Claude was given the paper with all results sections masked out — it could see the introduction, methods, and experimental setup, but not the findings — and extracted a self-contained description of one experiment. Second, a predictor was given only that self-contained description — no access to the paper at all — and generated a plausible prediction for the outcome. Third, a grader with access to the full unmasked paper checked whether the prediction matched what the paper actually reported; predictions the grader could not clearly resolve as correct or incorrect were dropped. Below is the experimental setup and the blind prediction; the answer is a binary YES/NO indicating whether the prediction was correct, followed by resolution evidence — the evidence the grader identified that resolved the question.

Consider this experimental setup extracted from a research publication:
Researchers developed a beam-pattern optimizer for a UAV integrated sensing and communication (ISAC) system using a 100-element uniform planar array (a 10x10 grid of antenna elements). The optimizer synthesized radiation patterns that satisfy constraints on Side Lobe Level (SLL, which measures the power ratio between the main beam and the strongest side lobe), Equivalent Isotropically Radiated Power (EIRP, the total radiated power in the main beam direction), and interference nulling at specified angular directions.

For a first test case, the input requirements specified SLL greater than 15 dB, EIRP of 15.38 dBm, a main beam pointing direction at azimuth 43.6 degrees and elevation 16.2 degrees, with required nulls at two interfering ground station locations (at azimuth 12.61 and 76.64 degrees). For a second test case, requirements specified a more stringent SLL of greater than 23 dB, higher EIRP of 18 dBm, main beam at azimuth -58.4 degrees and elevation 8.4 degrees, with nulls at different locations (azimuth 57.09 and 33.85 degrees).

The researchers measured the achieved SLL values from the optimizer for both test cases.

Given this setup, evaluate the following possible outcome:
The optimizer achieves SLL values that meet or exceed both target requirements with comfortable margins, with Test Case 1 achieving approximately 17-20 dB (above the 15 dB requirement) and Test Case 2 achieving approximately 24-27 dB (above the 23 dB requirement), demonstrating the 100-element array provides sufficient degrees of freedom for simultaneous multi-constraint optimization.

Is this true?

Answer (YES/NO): NO